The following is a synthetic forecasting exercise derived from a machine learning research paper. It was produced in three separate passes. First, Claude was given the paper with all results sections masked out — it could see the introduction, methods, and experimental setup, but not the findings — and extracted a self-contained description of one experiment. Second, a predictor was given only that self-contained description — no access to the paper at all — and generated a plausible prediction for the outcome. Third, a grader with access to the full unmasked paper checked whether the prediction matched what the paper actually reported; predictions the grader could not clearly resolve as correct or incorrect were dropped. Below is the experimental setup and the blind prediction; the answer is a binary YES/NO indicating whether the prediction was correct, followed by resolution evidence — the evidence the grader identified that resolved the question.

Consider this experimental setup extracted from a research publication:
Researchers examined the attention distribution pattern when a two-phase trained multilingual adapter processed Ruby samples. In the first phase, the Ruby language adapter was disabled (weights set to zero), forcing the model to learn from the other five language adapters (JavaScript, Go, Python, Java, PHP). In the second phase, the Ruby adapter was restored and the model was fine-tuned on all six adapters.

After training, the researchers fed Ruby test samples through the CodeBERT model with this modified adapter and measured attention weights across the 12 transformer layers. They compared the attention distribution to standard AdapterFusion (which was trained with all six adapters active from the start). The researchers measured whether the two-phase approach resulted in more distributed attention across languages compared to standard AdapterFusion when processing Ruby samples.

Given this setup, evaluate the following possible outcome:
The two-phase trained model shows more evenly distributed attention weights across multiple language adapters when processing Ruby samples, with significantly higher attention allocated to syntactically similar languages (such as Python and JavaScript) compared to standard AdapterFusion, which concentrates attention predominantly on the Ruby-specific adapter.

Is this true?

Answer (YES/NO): NO